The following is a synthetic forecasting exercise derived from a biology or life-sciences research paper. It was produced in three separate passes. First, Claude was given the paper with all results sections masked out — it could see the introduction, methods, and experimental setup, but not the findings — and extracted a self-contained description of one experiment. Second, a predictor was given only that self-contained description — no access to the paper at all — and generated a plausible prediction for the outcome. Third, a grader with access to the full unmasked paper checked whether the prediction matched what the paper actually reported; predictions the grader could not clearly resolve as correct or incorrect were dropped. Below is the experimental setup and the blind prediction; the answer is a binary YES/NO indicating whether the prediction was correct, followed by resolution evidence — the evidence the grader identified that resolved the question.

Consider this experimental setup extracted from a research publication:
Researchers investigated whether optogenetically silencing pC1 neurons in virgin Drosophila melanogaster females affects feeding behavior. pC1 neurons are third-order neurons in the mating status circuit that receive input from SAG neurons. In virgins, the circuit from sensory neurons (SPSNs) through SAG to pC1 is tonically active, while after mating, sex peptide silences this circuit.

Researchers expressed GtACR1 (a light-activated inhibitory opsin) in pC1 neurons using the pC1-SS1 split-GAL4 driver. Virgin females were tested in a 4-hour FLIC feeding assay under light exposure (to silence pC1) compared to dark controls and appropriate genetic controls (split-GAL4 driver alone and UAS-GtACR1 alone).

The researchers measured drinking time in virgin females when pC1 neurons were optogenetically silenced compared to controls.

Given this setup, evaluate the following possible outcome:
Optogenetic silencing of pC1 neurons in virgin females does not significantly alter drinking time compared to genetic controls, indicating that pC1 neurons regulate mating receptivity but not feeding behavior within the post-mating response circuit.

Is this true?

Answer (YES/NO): NO